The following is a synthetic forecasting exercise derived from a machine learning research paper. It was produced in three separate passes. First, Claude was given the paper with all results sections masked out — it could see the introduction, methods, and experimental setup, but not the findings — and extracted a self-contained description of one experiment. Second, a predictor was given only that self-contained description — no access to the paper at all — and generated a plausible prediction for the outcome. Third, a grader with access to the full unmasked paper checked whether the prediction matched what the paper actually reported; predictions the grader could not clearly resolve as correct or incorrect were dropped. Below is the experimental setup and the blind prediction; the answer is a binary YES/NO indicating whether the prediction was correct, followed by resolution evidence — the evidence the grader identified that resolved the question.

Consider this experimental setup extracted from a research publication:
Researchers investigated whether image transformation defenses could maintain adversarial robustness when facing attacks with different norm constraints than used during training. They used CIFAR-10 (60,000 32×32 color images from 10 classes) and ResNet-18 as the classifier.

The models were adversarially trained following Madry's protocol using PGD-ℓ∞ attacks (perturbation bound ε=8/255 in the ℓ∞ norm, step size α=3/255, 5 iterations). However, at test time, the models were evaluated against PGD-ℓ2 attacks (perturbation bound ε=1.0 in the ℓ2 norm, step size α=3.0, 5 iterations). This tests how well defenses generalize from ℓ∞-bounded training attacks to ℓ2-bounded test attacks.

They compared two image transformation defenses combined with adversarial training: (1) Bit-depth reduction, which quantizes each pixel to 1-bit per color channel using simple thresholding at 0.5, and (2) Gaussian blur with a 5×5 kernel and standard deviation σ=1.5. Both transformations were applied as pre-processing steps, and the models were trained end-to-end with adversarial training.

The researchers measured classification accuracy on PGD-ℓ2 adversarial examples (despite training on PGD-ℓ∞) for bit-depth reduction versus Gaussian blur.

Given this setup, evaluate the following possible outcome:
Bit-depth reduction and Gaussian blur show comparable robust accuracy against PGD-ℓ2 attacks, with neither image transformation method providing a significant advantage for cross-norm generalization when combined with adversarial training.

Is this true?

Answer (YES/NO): NO